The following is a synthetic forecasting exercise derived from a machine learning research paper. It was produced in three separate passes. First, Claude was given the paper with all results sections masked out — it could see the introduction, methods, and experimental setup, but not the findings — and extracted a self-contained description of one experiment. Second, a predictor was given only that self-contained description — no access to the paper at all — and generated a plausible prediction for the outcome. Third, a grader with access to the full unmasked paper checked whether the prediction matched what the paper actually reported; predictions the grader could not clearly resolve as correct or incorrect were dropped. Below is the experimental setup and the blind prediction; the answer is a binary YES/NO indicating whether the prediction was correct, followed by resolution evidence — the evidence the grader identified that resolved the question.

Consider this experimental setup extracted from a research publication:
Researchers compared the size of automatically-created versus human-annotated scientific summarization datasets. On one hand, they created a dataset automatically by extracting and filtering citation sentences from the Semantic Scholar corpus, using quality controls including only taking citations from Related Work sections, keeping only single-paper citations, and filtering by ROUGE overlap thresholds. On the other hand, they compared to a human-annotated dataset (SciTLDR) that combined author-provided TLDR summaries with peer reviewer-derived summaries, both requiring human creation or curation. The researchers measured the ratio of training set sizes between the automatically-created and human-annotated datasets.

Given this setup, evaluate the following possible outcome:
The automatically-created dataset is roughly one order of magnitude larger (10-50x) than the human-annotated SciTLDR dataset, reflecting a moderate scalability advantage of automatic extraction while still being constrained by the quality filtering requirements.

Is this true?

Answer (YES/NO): YES